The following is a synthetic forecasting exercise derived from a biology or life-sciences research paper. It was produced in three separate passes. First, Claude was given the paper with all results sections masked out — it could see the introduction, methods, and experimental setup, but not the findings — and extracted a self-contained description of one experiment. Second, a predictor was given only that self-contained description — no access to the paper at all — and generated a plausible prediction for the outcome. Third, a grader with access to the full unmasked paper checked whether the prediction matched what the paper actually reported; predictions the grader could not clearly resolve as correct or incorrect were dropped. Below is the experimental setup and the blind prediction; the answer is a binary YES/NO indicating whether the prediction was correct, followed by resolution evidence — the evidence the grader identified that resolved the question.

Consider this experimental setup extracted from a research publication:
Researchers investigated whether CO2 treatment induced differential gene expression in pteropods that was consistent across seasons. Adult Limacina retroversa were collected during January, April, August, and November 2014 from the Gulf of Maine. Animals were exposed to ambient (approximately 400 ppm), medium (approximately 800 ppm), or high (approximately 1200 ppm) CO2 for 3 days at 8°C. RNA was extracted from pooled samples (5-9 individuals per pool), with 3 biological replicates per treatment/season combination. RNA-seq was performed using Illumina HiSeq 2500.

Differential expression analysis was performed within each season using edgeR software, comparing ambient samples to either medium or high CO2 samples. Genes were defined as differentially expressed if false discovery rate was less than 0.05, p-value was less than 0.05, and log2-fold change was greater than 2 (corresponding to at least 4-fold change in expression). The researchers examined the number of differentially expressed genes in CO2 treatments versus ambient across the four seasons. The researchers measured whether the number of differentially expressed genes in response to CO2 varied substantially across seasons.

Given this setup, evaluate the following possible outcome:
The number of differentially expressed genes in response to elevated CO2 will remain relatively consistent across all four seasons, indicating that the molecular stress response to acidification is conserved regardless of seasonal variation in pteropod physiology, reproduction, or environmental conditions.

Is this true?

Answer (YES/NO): NO